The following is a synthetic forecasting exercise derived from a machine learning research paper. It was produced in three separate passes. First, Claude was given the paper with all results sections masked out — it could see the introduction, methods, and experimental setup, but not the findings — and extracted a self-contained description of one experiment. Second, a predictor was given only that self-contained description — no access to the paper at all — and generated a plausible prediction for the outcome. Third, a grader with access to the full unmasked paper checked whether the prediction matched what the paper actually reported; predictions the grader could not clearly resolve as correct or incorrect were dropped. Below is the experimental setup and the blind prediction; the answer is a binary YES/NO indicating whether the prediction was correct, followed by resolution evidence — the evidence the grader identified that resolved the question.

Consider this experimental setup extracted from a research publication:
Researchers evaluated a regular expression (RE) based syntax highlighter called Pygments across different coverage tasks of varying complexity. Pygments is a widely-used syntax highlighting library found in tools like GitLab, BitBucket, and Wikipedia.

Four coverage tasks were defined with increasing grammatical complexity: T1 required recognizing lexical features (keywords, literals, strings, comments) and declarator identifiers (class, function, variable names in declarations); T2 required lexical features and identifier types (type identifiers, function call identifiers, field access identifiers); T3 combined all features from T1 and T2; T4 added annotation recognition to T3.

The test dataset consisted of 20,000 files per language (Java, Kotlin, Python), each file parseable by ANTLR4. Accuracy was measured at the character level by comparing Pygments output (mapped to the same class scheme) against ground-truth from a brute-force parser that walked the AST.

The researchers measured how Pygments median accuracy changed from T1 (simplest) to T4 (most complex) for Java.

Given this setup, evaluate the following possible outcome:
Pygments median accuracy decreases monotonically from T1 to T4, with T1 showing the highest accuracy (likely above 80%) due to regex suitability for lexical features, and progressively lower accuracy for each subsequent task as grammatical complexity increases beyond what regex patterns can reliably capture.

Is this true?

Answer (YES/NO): NO